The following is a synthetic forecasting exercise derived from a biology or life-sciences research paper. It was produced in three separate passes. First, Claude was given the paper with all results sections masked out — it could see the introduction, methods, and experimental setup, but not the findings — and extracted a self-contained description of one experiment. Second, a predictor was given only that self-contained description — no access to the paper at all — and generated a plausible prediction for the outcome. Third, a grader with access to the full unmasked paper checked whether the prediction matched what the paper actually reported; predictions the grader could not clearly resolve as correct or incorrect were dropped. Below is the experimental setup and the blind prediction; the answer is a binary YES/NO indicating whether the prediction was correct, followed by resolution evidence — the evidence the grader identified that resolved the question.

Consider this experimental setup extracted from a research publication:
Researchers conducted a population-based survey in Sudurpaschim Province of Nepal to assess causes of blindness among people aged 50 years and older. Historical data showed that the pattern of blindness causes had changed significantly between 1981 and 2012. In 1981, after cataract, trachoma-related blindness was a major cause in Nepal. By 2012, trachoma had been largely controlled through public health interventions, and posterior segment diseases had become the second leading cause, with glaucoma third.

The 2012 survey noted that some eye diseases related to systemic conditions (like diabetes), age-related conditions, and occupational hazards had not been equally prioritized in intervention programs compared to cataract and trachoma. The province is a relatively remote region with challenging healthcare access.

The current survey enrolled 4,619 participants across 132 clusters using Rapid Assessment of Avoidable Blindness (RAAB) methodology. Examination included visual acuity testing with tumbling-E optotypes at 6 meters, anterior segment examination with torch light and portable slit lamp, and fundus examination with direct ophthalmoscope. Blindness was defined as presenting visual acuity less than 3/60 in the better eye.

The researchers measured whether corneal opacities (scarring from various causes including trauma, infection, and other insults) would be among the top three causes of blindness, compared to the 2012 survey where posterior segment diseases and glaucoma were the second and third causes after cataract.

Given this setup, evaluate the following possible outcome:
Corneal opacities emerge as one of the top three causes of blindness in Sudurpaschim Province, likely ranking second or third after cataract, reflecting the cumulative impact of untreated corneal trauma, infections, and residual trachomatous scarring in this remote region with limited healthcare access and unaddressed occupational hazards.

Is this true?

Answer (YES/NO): NO